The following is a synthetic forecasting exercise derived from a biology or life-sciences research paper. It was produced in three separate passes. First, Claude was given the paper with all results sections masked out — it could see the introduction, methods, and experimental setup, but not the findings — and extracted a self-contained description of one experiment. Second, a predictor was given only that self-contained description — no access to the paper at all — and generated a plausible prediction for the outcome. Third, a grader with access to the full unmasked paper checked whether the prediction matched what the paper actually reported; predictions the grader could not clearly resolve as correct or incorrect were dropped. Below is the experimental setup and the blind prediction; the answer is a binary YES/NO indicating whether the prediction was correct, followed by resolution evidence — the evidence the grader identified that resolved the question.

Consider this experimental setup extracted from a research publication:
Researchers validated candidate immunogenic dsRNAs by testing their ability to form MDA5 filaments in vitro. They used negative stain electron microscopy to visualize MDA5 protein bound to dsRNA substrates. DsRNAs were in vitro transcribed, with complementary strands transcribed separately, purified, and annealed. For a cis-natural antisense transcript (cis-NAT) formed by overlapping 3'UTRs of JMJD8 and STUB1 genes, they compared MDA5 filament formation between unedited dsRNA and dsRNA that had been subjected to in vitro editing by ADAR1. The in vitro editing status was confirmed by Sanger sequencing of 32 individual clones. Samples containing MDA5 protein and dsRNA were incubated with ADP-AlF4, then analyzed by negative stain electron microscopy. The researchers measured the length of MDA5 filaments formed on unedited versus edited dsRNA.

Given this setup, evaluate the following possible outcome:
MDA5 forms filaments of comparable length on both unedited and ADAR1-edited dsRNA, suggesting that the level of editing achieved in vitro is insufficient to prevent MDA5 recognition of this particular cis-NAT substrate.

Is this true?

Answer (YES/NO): NO